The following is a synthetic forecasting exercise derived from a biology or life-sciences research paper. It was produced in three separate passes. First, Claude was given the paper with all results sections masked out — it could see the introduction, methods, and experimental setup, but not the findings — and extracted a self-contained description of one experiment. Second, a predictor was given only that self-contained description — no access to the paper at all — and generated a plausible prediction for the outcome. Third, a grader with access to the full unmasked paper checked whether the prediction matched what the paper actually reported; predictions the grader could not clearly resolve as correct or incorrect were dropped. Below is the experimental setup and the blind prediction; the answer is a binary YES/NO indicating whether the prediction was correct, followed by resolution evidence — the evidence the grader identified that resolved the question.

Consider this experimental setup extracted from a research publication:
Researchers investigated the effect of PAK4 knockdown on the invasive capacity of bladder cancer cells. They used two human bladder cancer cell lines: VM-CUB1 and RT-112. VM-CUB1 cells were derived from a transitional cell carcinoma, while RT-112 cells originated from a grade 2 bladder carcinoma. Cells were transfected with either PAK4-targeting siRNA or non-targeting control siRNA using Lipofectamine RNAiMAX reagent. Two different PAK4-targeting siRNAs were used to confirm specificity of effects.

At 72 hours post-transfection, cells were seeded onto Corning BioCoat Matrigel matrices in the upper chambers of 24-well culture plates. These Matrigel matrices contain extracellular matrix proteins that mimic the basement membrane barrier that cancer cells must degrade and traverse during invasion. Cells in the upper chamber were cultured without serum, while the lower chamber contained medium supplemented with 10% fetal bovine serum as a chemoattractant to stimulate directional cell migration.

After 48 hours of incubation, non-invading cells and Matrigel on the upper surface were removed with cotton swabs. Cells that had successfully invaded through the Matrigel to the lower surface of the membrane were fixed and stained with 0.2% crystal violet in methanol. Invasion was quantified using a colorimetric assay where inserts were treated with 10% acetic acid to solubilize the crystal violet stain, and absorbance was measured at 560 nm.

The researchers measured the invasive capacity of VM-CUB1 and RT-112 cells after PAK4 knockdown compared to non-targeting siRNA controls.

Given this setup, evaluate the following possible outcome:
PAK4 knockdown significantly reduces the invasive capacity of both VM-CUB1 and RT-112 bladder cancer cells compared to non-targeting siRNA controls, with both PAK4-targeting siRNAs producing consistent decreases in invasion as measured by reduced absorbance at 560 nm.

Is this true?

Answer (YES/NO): NO